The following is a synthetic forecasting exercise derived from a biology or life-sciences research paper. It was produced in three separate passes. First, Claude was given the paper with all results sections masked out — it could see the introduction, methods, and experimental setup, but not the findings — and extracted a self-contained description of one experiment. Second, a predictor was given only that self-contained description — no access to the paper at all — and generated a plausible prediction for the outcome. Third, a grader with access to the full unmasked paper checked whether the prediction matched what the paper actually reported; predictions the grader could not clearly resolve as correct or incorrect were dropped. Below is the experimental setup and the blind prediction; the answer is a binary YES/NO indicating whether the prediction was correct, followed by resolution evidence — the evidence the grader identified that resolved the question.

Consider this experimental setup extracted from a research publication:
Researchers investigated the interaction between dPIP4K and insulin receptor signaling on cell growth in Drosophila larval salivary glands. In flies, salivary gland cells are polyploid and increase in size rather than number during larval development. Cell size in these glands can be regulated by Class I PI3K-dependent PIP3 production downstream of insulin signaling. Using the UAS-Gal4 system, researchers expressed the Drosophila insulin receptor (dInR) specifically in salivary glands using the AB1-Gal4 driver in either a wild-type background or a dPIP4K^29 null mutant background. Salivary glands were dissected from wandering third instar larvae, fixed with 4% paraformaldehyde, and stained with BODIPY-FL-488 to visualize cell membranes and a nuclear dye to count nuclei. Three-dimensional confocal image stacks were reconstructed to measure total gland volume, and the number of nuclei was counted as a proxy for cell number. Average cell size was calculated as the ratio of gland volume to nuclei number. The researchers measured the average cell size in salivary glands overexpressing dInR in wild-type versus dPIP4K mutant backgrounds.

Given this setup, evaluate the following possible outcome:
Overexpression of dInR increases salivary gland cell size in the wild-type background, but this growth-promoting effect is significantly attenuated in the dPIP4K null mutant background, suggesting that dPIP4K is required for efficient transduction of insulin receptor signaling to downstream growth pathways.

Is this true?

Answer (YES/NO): NO